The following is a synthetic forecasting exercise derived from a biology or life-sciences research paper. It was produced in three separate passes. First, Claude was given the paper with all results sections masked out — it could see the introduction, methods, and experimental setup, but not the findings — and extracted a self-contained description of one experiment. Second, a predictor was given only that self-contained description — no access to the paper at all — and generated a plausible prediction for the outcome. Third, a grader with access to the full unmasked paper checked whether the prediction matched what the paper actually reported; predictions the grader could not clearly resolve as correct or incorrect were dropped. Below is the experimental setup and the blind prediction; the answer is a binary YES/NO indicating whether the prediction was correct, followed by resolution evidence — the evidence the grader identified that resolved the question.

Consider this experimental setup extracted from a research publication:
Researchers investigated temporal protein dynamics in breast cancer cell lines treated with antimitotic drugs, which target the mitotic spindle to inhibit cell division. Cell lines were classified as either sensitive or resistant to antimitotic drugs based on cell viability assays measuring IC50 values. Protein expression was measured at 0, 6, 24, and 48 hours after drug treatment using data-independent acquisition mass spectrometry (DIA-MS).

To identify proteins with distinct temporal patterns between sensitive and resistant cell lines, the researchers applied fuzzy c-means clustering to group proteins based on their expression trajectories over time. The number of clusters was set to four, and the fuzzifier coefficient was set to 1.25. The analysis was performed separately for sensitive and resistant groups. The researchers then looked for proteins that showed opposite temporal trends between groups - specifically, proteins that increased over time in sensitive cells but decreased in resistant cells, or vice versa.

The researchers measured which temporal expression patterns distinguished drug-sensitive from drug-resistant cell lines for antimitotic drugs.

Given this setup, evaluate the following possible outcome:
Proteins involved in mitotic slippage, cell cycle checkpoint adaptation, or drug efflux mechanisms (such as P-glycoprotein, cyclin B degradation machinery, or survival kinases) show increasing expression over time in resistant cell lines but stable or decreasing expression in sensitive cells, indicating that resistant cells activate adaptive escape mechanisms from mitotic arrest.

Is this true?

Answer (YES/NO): NO